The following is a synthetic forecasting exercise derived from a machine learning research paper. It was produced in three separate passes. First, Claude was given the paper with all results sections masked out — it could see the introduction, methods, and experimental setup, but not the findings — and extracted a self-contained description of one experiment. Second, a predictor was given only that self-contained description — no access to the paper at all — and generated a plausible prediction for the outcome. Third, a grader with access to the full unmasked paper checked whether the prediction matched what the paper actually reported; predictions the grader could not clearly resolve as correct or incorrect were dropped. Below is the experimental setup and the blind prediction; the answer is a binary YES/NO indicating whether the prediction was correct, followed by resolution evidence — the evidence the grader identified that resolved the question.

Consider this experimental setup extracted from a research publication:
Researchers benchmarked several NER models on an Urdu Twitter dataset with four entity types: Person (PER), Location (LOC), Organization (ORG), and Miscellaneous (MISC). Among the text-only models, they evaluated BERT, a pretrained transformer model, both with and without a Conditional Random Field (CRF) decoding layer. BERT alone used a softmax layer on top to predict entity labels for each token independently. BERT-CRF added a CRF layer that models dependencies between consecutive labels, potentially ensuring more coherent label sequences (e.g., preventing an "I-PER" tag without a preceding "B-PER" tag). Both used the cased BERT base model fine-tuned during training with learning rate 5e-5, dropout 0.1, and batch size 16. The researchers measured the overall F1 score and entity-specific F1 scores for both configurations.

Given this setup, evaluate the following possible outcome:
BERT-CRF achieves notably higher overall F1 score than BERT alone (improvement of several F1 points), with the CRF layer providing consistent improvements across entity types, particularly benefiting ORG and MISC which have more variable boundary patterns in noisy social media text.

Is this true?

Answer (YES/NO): NO